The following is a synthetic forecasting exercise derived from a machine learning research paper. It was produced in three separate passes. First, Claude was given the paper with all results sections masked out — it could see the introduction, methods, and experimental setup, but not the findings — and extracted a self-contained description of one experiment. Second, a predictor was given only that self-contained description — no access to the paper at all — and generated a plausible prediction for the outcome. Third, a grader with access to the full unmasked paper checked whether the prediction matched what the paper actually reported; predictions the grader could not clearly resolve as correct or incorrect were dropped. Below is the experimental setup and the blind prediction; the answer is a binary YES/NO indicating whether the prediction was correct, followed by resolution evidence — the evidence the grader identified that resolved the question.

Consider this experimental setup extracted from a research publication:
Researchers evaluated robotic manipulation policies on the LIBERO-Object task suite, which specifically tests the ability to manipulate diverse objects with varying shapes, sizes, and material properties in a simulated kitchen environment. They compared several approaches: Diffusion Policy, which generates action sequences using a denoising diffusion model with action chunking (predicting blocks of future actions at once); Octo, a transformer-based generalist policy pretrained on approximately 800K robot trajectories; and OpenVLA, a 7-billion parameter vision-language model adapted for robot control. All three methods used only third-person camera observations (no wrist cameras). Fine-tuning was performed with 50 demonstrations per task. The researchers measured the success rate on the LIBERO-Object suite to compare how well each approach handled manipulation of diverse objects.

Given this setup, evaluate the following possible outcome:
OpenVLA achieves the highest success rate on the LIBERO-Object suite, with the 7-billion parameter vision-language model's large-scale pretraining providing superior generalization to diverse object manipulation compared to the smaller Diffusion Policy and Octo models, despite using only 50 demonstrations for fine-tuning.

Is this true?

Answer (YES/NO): NO